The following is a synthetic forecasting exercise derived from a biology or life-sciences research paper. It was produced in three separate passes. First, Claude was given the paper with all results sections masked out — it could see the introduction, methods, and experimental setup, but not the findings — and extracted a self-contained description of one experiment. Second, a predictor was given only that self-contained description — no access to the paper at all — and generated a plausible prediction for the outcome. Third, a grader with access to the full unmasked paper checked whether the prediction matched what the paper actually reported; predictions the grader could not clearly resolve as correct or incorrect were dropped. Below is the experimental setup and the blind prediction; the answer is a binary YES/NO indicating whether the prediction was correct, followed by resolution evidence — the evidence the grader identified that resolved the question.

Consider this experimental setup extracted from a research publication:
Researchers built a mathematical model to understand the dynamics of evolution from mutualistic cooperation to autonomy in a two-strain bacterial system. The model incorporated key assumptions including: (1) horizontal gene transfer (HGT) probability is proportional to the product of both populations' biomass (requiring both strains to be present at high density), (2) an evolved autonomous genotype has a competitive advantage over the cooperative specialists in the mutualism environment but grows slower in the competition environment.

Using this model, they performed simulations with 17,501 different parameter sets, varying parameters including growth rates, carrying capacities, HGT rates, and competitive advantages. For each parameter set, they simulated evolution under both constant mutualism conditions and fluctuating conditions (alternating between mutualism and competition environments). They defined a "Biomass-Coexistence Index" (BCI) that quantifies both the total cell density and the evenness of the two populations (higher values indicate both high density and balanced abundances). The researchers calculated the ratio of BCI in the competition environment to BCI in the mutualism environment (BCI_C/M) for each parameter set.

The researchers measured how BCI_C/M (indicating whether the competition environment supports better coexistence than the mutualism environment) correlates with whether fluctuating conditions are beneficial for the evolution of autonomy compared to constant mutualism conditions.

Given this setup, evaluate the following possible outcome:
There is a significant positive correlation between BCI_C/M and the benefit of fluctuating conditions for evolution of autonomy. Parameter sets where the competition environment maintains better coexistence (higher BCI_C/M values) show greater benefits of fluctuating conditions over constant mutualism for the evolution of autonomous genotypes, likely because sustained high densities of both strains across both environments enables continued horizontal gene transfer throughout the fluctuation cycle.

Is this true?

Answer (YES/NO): YES